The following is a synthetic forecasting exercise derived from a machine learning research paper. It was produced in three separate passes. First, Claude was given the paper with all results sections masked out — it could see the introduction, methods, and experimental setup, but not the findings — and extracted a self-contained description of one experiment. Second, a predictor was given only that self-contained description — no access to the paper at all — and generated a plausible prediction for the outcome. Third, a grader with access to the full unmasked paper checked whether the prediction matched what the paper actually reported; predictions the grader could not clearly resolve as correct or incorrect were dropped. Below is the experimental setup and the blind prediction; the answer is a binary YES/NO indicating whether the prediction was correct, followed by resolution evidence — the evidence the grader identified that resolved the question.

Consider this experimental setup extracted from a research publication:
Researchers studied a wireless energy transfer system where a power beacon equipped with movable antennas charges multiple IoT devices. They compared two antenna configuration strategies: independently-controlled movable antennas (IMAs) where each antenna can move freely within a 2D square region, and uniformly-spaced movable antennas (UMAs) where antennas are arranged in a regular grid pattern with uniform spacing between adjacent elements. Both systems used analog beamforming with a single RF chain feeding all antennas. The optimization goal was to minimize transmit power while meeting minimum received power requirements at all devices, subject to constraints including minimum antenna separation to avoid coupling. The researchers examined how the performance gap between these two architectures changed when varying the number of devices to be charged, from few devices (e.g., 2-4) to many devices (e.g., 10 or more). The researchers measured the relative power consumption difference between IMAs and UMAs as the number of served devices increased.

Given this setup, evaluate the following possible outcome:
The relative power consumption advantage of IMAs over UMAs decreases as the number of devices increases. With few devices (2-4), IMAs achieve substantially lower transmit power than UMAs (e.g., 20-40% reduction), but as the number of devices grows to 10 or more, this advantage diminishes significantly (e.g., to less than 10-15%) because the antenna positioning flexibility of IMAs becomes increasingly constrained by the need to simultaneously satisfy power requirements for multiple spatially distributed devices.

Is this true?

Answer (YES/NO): NO